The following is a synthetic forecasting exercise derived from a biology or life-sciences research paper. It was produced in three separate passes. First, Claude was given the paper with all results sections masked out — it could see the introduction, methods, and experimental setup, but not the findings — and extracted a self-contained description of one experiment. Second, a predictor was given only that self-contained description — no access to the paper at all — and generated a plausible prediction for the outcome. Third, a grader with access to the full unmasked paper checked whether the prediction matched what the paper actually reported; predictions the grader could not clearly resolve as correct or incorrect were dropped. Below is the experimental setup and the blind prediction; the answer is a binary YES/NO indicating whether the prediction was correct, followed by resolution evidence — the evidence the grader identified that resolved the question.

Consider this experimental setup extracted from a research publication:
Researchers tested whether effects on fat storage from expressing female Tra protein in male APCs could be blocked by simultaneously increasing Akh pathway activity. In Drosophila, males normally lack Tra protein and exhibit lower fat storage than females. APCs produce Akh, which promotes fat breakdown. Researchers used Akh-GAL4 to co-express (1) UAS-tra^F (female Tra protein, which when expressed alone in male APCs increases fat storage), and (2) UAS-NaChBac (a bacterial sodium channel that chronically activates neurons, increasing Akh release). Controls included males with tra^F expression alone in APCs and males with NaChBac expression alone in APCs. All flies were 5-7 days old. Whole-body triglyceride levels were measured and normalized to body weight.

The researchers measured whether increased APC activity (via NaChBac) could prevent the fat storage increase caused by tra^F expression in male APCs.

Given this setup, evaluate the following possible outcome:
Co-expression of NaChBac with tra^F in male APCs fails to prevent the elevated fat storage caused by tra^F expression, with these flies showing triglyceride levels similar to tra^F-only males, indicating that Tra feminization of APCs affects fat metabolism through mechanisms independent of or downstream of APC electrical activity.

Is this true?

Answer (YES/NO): NO